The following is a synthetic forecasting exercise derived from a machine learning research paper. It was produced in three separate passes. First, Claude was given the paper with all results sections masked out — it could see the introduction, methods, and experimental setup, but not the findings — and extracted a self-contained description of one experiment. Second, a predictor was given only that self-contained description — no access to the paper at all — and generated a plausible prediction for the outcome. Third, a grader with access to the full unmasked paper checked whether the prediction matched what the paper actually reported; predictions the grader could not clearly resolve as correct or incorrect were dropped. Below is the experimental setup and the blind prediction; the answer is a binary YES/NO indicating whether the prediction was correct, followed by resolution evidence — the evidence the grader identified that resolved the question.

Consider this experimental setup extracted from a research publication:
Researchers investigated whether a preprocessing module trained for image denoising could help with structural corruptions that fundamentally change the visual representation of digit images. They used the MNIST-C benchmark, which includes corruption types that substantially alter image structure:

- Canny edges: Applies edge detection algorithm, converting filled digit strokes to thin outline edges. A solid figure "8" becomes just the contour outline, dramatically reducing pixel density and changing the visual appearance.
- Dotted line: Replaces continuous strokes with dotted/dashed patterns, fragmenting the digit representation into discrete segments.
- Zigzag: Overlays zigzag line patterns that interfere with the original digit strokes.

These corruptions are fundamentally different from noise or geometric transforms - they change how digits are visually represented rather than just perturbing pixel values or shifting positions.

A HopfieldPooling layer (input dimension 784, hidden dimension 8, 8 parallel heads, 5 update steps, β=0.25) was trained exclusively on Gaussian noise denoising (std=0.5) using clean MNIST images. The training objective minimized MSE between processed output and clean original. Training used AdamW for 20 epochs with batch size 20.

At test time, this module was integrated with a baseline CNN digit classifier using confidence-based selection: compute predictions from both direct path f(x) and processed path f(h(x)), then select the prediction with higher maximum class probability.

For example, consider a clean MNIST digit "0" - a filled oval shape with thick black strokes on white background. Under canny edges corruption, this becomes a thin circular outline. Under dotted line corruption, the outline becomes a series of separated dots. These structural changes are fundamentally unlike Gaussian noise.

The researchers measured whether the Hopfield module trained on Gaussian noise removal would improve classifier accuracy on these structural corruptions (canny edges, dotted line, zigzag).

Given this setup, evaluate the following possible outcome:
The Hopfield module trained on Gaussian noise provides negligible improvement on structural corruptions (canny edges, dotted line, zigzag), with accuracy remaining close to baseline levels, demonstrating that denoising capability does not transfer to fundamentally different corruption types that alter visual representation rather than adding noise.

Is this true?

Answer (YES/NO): NO